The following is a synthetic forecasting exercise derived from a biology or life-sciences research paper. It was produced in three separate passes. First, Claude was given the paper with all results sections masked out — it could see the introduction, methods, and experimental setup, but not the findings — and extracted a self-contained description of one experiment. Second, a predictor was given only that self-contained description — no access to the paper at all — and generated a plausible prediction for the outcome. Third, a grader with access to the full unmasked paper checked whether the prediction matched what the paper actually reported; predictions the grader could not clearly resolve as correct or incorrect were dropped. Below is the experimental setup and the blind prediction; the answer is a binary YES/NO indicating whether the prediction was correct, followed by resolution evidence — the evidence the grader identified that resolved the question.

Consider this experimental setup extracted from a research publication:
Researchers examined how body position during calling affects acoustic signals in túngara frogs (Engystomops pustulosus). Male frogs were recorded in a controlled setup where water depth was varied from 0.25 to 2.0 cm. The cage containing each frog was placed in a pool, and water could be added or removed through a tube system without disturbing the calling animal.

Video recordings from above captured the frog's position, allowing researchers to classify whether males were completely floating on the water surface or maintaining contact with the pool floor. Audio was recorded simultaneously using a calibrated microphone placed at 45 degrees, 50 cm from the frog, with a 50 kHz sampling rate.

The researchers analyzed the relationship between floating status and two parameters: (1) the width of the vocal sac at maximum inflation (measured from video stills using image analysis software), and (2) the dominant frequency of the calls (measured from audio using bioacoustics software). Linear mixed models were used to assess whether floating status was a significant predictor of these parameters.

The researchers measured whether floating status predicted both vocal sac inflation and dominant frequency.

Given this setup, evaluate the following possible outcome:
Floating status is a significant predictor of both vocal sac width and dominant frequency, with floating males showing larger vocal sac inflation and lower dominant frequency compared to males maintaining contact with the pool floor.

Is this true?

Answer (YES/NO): YES